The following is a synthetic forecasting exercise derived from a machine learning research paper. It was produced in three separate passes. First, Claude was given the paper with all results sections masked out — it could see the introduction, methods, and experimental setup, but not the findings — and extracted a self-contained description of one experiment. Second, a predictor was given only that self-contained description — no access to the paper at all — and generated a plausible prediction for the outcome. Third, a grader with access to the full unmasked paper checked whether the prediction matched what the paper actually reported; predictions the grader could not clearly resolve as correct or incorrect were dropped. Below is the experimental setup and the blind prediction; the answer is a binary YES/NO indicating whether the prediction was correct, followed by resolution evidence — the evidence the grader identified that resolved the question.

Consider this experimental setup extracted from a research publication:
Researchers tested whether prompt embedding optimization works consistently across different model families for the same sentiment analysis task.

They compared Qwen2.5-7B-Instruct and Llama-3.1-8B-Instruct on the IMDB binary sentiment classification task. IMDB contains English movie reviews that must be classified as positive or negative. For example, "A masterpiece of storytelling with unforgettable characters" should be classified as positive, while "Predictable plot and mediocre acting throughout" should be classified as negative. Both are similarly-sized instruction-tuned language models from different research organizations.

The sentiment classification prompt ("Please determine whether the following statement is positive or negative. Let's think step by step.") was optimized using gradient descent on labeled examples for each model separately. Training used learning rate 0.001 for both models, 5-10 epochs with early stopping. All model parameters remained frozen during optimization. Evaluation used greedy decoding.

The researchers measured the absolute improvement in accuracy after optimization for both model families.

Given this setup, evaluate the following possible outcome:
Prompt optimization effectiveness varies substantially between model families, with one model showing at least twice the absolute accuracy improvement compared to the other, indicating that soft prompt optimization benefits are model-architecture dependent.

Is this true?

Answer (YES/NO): NO